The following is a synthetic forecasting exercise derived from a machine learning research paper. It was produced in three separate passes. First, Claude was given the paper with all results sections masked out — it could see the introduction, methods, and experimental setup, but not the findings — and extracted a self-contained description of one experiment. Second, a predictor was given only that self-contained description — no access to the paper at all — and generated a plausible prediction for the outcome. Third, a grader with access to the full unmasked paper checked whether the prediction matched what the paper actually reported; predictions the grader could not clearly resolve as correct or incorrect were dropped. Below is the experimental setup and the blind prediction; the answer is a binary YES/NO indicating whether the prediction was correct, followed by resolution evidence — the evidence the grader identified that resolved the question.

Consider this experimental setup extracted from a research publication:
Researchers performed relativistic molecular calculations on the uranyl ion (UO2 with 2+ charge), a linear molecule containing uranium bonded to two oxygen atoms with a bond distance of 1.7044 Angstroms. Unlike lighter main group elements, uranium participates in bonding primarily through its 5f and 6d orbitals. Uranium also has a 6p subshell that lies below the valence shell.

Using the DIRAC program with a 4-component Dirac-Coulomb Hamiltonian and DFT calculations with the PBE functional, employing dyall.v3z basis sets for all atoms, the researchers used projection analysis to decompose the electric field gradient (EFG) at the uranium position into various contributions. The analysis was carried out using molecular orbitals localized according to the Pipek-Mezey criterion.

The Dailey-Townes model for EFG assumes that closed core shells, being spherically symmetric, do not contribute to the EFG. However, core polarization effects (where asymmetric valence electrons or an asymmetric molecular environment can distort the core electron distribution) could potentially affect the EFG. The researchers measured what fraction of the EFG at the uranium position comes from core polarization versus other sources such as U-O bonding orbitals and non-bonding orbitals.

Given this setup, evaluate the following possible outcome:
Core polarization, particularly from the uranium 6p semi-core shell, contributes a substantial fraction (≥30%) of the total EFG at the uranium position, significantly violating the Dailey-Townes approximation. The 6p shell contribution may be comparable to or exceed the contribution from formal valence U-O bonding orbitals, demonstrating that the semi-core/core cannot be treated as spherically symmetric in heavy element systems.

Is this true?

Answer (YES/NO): NO